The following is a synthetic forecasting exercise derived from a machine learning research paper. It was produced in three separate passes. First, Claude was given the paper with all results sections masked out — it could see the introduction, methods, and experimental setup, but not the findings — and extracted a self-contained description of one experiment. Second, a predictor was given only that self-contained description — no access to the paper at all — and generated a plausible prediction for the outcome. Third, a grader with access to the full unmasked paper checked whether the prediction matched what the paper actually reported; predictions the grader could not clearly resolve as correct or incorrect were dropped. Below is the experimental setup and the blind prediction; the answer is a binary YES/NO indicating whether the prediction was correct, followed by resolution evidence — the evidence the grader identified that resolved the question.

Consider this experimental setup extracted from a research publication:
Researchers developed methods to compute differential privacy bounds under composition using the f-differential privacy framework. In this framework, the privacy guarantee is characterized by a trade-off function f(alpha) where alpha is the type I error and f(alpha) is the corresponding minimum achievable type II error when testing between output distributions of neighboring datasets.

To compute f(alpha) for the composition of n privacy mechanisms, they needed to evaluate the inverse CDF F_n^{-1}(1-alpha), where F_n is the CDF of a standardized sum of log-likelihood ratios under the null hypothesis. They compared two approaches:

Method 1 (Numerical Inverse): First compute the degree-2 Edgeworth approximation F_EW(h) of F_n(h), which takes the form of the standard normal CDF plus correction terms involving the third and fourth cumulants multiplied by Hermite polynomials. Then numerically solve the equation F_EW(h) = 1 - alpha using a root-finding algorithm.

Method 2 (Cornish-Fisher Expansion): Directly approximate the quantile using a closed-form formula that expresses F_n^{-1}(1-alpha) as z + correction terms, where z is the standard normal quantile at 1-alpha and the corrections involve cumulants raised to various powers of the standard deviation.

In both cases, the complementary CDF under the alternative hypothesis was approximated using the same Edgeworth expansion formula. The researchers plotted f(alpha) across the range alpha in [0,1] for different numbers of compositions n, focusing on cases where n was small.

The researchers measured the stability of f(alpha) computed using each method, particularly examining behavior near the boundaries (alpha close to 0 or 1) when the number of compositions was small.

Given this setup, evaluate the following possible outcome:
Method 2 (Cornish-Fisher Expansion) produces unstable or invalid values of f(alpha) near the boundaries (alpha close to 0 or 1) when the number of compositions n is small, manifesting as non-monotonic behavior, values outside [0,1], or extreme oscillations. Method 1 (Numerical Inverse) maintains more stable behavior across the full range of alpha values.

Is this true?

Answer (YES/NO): YES